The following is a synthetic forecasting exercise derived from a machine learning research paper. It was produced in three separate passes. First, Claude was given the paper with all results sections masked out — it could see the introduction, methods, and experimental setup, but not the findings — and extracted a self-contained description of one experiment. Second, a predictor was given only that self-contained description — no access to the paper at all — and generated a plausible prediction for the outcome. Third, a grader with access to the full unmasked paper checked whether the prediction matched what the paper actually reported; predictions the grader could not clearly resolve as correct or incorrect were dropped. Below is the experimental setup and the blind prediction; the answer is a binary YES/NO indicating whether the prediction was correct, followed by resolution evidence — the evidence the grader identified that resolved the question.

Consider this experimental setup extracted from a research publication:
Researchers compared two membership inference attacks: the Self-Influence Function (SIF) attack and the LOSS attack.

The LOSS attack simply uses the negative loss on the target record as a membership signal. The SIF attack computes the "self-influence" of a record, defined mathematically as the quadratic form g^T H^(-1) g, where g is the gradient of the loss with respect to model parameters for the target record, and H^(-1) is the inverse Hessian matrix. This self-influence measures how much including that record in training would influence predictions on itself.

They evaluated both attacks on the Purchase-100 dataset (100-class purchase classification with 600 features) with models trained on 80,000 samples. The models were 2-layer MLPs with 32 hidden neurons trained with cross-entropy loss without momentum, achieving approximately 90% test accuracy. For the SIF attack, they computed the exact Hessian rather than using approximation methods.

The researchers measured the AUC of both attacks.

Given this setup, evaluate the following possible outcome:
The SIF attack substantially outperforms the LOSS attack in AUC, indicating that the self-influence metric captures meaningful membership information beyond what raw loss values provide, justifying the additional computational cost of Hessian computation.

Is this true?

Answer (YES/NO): NO